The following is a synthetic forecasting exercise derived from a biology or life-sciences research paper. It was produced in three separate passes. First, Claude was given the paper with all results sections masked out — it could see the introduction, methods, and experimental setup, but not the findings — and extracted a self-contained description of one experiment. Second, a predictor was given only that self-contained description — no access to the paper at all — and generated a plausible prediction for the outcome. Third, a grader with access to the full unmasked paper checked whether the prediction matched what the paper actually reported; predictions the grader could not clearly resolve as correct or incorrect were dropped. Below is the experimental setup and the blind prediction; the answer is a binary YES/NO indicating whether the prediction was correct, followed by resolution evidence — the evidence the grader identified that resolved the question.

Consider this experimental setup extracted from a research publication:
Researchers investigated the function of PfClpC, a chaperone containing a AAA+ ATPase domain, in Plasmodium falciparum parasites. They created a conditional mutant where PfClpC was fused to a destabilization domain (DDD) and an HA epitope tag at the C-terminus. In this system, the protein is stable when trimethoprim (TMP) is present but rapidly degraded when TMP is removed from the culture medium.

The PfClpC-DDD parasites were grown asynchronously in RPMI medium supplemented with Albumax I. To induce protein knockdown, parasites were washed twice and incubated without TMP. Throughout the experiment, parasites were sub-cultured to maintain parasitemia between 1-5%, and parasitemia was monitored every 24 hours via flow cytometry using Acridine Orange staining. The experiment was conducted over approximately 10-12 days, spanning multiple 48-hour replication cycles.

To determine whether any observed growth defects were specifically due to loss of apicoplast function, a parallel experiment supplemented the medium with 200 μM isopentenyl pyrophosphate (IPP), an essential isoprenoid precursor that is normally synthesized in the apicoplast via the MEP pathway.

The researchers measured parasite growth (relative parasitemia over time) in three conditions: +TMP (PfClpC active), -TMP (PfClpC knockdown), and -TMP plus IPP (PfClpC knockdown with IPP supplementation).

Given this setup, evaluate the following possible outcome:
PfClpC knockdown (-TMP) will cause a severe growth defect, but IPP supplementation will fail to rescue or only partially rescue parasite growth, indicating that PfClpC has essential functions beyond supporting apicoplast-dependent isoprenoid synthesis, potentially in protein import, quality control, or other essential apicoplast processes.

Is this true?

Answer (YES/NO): NO